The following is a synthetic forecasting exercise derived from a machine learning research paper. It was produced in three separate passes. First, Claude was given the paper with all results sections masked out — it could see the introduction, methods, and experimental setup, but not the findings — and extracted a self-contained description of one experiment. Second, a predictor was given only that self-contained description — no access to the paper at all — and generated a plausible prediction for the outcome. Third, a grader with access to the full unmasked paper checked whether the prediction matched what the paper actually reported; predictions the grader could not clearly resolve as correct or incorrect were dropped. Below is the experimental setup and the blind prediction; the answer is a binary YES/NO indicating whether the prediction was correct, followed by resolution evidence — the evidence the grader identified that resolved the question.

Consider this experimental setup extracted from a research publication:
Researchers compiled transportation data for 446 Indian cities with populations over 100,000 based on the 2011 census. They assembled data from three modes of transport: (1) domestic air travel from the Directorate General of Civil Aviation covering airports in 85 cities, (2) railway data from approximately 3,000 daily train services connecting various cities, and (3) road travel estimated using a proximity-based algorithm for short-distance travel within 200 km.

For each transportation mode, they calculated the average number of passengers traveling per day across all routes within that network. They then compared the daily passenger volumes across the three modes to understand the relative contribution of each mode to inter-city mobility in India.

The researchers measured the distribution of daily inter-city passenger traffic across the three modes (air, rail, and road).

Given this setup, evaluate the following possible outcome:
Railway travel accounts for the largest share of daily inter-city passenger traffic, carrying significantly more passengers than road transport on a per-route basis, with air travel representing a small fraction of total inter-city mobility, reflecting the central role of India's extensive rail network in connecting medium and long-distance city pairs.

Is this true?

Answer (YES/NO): NO